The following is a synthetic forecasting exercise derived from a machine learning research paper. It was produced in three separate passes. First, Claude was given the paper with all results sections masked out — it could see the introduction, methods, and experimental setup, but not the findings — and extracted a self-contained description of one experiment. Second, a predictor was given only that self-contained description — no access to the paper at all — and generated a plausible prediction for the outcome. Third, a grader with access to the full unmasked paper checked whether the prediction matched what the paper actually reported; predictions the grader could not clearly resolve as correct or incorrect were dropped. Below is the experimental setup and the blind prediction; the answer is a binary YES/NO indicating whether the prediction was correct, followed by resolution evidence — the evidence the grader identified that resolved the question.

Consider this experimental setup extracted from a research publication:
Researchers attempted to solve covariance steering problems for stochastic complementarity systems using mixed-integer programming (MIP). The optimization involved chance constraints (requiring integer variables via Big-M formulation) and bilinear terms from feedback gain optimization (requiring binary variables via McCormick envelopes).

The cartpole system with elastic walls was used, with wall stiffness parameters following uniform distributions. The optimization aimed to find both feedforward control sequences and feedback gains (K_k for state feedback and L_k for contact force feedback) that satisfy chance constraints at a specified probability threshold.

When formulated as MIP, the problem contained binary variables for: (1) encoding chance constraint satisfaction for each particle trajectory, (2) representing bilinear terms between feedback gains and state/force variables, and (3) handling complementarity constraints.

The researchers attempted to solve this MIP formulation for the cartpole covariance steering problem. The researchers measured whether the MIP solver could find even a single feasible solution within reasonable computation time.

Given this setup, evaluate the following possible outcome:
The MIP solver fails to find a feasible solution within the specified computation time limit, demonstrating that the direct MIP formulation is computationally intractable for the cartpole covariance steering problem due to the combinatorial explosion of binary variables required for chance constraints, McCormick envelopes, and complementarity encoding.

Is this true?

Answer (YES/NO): YES